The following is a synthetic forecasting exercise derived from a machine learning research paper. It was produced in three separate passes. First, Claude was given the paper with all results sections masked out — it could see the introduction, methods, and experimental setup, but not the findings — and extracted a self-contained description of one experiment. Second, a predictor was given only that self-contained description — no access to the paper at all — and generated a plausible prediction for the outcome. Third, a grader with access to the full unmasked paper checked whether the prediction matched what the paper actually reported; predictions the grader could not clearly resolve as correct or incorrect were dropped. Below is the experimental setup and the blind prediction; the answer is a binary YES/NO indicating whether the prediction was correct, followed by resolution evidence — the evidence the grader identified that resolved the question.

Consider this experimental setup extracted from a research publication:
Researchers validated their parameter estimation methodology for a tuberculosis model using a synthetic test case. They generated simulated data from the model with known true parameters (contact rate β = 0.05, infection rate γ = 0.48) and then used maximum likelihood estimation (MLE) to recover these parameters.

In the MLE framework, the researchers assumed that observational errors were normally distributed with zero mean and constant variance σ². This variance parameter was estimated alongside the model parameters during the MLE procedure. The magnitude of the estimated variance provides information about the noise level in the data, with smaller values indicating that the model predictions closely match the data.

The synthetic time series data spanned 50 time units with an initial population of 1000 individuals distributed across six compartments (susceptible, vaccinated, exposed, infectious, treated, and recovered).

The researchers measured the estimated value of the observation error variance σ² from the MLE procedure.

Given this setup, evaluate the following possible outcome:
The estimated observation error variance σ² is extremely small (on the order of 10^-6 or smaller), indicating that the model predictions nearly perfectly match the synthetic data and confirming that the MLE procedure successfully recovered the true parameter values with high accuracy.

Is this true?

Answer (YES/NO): NO